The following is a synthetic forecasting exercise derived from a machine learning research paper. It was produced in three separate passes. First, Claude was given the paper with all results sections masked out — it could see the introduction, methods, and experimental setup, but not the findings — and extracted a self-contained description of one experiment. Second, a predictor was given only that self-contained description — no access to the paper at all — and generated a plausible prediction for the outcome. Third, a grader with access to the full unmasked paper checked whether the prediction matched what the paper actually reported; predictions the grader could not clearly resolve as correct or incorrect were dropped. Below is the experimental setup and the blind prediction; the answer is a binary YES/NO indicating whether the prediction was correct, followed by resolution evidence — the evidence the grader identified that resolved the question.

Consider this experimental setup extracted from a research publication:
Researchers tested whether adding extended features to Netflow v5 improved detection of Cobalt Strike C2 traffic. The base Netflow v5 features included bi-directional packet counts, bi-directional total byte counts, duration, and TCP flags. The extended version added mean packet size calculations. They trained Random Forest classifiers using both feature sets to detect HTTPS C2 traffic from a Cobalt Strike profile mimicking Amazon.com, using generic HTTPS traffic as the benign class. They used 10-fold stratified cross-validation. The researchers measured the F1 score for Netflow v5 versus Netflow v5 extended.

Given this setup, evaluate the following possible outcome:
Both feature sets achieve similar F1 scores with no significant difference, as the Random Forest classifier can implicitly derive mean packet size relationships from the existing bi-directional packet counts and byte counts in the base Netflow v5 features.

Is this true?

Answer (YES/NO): NO